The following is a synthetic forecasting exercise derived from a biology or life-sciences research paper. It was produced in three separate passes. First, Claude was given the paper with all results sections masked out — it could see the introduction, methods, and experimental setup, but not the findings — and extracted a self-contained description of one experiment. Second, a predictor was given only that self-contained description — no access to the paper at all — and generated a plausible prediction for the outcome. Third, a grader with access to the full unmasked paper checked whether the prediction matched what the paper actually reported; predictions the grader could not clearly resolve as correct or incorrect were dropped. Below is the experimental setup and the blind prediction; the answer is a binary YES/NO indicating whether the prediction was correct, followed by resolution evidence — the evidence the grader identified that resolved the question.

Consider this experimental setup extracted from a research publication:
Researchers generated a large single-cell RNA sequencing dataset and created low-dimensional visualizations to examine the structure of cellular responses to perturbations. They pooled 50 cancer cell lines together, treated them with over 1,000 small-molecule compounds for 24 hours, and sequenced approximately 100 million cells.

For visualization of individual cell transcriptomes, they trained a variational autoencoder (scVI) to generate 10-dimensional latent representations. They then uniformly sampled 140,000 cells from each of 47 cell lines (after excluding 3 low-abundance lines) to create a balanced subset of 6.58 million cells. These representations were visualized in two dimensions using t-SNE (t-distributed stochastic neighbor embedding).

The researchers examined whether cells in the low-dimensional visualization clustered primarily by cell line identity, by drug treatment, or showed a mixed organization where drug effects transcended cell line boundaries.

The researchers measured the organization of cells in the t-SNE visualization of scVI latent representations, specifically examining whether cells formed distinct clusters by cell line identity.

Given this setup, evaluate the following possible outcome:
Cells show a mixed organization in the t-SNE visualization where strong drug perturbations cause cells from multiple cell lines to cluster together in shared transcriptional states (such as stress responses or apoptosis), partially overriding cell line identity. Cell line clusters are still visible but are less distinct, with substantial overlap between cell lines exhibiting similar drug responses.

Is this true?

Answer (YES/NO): NO